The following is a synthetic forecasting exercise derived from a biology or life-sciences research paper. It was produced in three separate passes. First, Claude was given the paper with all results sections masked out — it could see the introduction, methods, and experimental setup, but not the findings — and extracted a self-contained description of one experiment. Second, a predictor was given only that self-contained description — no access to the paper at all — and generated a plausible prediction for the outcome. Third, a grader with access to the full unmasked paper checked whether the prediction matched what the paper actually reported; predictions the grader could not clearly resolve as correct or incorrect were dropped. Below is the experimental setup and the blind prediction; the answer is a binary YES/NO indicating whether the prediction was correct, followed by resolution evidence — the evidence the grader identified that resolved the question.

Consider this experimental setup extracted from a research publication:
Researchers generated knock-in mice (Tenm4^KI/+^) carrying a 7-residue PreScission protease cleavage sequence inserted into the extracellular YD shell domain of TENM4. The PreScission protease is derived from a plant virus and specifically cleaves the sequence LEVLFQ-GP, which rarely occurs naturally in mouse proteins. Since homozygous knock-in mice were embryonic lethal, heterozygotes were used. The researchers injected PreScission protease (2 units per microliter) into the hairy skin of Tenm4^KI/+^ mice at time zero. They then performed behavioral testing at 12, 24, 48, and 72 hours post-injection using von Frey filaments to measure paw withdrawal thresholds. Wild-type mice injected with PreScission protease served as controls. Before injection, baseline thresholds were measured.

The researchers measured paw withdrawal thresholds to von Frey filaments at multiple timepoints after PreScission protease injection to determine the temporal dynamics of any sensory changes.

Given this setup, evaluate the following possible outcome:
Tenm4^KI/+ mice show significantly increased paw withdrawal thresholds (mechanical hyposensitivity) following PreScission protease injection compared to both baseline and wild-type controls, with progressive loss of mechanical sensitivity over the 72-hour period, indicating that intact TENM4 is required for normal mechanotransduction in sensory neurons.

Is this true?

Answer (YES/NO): NO